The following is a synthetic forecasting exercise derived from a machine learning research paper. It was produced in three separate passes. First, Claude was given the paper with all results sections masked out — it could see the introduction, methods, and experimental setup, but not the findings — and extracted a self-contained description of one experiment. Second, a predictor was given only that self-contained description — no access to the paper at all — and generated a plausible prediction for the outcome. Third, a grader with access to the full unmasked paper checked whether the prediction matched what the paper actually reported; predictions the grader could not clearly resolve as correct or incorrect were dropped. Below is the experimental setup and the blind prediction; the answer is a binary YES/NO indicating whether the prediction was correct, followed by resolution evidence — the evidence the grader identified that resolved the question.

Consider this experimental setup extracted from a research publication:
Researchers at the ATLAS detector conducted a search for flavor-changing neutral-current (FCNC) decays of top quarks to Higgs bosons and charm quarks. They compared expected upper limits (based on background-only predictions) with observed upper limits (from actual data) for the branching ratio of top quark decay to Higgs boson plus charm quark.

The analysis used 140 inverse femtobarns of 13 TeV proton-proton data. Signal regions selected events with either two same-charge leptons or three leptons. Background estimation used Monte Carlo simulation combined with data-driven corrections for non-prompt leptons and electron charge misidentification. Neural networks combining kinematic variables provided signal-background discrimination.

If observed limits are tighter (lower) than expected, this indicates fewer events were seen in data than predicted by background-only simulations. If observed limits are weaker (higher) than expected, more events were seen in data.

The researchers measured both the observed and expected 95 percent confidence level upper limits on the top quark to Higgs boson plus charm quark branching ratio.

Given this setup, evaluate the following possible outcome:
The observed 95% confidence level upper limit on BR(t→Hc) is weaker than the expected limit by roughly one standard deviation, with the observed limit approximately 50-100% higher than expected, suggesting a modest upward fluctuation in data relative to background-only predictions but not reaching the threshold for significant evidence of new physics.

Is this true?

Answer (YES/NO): NO